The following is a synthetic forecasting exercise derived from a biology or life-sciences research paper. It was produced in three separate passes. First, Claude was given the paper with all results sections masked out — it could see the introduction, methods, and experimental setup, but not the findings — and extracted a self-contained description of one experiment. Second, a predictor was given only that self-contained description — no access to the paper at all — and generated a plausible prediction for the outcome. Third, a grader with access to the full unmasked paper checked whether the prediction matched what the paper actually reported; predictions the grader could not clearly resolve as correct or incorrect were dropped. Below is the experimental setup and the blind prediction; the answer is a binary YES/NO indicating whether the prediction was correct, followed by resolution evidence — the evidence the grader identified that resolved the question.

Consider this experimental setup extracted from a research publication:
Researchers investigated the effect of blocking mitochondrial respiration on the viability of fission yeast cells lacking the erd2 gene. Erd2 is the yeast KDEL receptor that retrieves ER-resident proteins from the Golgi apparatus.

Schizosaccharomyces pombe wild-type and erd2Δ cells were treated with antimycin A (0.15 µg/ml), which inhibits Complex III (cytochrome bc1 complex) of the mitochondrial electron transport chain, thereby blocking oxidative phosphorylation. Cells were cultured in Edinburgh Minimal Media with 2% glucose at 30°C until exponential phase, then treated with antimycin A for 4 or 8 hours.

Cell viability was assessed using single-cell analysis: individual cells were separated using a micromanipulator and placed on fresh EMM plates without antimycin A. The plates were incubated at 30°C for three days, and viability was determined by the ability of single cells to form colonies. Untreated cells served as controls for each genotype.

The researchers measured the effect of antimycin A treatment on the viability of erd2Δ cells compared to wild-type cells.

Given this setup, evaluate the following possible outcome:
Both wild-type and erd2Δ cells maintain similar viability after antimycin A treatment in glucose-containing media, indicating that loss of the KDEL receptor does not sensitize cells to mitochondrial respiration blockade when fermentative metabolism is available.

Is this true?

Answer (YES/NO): NO